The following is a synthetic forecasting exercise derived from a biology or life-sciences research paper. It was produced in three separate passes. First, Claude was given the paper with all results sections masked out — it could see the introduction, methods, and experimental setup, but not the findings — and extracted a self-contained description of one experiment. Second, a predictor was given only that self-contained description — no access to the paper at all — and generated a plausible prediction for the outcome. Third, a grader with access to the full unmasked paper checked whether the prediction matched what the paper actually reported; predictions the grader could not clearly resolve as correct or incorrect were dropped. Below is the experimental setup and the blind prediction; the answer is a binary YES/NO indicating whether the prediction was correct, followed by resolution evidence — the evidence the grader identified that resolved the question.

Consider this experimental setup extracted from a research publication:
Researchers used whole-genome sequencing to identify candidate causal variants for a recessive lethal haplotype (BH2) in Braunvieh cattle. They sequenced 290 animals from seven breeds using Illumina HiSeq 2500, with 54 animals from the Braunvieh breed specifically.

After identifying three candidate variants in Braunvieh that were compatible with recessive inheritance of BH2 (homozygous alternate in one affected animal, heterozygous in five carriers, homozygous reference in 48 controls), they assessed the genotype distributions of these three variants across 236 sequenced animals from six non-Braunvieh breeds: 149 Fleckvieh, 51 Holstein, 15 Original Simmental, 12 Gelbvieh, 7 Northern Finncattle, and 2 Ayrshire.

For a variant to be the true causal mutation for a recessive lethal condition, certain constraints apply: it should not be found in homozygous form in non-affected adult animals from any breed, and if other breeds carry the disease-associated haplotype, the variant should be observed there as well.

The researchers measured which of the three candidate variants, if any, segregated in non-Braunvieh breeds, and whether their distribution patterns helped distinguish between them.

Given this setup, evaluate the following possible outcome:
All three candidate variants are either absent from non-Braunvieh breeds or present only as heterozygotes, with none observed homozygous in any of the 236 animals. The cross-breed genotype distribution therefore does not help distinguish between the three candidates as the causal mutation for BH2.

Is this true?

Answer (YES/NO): NO